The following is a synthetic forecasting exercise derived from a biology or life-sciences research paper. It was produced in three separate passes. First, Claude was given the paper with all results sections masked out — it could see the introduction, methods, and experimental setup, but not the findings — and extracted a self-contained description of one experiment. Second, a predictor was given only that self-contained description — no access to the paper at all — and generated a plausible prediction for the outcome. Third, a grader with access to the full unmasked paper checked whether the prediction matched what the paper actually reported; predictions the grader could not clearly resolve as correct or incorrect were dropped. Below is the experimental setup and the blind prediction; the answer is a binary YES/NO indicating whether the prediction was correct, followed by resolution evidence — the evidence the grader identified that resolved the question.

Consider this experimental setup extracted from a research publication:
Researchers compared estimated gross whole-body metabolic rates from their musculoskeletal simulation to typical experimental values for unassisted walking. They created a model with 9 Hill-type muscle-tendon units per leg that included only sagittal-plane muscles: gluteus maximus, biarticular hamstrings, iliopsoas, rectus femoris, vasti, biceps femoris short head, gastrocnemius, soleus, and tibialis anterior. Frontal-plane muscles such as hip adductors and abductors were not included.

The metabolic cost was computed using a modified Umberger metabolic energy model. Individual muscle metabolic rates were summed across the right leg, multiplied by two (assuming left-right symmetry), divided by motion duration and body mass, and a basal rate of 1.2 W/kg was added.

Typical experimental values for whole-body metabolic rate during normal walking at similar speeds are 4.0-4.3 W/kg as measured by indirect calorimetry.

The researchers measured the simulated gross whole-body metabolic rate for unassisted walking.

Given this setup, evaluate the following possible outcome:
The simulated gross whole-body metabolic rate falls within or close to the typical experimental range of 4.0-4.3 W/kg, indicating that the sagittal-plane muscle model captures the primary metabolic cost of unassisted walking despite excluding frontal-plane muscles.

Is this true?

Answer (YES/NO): NO